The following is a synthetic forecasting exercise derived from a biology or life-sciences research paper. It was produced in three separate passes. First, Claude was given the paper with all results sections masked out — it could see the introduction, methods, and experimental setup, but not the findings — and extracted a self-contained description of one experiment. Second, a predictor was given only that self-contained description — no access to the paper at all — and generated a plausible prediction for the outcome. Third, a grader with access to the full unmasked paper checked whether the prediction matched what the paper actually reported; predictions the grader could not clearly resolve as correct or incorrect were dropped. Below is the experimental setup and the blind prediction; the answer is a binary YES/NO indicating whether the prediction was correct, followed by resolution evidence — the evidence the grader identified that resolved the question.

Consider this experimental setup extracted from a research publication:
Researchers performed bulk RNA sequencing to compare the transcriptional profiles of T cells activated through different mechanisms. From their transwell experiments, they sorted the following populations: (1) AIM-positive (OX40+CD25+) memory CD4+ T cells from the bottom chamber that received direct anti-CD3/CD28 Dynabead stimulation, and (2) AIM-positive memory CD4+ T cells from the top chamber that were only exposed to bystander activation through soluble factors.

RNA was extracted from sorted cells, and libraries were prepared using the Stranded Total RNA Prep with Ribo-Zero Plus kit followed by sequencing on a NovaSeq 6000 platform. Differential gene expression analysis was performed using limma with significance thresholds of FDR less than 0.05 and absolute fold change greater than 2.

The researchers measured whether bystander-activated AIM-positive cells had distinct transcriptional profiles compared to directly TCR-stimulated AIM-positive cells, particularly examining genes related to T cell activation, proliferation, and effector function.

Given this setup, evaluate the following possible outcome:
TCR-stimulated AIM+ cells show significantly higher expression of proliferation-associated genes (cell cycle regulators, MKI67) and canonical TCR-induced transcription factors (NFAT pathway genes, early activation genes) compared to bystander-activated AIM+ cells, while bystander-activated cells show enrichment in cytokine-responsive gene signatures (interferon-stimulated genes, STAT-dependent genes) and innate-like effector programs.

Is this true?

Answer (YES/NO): NO